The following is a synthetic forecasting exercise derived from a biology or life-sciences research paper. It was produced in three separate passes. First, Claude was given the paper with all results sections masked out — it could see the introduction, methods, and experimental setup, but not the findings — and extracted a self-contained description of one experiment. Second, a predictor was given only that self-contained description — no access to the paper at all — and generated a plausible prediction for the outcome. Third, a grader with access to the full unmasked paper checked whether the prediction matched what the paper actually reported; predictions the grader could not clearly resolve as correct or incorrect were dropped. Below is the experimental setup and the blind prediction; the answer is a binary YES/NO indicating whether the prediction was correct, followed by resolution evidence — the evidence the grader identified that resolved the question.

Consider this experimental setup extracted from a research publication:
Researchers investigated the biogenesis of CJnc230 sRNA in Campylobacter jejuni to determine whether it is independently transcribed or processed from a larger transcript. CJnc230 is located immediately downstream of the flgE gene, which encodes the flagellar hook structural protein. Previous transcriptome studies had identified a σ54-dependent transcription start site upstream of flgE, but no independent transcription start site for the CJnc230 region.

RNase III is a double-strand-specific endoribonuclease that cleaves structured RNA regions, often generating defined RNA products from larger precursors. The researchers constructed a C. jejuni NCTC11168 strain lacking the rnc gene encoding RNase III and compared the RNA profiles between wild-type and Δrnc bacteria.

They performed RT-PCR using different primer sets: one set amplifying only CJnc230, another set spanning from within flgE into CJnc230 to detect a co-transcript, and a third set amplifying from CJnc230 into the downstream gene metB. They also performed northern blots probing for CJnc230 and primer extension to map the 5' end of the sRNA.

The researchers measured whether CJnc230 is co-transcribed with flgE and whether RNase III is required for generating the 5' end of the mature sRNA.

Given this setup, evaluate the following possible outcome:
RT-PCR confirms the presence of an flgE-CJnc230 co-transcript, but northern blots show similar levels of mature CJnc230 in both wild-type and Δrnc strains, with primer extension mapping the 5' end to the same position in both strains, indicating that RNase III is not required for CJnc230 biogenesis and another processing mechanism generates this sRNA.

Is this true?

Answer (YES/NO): NO